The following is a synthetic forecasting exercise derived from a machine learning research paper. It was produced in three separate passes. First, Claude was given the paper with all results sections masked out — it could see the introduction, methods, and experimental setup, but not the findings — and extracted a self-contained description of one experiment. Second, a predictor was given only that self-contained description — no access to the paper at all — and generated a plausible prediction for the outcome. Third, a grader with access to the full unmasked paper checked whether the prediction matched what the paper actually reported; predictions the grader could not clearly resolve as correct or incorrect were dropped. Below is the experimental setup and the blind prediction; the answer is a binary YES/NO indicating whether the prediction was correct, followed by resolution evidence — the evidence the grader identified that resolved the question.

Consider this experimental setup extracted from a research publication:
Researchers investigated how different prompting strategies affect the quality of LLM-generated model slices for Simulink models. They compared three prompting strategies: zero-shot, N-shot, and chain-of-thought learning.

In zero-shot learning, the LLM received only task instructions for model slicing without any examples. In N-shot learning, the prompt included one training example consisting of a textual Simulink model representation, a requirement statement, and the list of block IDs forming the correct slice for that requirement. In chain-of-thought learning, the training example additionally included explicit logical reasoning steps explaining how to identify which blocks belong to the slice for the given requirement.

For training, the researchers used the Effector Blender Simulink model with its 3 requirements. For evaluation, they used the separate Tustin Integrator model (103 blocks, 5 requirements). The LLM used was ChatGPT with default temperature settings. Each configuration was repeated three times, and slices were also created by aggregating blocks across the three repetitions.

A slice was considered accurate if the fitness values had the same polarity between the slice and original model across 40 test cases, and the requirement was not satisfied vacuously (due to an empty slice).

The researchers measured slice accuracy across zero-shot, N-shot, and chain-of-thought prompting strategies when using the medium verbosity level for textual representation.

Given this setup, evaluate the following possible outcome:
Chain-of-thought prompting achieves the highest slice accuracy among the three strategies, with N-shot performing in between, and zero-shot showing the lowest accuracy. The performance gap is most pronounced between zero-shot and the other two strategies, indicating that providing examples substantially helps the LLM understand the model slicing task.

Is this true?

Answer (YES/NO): NO